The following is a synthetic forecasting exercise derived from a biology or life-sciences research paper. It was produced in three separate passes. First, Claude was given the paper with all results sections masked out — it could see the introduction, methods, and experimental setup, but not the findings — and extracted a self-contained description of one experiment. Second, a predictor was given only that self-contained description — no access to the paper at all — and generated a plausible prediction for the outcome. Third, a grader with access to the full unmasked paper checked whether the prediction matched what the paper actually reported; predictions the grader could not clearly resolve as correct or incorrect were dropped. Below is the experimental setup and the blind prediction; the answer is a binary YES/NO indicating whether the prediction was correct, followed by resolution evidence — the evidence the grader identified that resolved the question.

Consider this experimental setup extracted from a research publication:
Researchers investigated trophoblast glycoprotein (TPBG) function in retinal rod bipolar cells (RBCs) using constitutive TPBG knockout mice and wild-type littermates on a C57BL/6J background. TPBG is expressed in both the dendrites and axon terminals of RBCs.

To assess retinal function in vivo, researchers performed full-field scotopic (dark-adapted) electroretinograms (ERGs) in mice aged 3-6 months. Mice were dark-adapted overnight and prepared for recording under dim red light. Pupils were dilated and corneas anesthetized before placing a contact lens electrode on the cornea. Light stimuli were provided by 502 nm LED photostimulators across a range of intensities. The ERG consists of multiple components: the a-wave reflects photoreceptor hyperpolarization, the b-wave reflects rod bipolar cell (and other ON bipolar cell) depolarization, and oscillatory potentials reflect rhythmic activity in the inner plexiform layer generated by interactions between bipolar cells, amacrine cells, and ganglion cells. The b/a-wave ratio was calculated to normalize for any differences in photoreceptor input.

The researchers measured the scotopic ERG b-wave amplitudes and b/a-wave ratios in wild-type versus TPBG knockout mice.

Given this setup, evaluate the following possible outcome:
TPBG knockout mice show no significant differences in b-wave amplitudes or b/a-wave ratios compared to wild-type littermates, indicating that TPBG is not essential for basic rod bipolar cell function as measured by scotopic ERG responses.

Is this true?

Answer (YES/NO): NO